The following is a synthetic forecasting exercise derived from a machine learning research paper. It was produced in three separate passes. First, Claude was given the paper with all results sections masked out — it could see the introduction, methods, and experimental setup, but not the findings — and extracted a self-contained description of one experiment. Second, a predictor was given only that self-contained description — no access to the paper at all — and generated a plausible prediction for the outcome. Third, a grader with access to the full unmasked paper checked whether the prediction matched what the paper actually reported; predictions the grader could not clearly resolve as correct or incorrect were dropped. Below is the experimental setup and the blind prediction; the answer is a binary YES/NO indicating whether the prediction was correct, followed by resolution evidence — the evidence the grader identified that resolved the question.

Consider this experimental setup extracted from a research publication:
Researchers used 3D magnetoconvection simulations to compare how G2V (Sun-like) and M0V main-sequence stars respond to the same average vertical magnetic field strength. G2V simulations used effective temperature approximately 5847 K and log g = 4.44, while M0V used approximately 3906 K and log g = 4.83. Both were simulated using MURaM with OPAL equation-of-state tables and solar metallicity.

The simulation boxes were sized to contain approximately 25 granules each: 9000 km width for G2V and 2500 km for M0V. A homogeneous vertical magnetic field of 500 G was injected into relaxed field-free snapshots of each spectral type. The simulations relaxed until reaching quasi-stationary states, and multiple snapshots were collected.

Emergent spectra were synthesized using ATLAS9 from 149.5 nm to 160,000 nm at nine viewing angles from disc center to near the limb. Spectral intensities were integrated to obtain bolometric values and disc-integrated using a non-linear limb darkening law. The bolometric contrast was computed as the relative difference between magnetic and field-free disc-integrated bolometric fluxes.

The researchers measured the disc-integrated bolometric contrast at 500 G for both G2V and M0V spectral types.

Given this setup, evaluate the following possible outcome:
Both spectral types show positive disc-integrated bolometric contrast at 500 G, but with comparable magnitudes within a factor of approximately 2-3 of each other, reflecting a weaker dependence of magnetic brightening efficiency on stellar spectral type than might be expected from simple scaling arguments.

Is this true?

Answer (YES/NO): NO